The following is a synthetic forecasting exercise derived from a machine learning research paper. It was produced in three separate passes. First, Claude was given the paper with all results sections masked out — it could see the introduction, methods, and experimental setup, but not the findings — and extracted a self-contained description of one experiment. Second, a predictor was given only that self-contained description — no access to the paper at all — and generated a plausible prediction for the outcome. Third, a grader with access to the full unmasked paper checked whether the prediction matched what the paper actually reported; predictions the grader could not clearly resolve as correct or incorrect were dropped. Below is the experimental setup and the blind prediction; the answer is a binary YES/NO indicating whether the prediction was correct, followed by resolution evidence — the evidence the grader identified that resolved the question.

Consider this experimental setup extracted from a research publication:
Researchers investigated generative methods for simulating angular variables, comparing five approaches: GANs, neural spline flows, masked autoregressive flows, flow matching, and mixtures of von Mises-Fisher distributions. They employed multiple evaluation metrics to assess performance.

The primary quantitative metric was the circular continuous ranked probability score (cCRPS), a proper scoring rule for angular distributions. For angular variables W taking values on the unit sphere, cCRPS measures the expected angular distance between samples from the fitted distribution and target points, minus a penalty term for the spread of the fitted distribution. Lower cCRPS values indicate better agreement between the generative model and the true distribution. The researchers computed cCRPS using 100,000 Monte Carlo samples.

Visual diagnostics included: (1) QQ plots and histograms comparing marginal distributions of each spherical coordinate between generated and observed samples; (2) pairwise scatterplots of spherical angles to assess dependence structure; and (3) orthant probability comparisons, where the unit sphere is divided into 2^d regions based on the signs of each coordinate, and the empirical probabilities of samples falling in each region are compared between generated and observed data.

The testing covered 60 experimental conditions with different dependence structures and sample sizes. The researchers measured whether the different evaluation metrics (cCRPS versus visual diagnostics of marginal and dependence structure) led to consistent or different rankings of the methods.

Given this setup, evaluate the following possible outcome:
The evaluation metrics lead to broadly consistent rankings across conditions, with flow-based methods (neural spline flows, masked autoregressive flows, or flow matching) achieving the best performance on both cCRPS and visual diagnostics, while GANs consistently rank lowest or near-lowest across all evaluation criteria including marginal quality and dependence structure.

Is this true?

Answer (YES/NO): NO